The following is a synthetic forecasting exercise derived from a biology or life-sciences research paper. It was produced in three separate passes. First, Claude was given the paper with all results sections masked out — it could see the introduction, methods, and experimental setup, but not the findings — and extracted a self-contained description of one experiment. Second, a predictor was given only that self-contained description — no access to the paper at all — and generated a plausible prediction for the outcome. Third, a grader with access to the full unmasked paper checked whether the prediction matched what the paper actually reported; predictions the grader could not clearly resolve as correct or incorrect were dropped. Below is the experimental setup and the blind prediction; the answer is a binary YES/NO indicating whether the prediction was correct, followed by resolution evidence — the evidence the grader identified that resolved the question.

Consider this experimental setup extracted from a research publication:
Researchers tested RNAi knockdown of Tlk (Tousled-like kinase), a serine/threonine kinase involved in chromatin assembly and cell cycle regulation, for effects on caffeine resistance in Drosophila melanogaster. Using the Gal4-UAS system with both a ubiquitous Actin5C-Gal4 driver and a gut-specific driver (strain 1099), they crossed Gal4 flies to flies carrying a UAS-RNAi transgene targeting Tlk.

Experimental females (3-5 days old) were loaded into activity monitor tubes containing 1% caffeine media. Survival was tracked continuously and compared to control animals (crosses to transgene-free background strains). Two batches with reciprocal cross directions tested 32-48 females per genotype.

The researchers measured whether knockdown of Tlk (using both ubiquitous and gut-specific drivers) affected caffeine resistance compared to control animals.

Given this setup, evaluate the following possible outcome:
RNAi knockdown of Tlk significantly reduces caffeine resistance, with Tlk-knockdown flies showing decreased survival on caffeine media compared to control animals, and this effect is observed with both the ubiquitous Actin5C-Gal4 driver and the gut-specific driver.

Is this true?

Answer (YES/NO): NO